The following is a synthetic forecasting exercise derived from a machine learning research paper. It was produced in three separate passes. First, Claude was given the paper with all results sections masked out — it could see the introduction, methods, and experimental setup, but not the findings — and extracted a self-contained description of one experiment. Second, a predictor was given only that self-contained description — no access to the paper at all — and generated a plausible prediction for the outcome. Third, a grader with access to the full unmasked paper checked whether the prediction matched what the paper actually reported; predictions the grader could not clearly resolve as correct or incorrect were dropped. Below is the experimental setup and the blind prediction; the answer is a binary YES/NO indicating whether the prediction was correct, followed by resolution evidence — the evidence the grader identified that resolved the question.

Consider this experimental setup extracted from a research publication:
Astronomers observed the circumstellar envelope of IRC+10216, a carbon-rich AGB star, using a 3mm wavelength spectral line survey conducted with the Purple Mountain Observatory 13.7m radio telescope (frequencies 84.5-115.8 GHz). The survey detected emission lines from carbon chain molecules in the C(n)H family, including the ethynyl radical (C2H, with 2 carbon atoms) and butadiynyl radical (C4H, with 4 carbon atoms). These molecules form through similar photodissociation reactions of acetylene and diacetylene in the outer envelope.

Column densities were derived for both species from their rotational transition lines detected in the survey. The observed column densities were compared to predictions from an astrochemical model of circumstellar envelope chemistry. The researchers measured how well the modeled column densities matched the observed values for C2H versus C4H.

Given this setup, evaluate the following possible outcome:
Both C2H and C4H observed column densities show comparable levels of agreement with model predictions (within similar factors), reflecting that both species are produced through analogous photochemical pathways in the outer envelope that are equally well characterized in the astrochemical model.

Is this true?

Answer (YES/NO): NO